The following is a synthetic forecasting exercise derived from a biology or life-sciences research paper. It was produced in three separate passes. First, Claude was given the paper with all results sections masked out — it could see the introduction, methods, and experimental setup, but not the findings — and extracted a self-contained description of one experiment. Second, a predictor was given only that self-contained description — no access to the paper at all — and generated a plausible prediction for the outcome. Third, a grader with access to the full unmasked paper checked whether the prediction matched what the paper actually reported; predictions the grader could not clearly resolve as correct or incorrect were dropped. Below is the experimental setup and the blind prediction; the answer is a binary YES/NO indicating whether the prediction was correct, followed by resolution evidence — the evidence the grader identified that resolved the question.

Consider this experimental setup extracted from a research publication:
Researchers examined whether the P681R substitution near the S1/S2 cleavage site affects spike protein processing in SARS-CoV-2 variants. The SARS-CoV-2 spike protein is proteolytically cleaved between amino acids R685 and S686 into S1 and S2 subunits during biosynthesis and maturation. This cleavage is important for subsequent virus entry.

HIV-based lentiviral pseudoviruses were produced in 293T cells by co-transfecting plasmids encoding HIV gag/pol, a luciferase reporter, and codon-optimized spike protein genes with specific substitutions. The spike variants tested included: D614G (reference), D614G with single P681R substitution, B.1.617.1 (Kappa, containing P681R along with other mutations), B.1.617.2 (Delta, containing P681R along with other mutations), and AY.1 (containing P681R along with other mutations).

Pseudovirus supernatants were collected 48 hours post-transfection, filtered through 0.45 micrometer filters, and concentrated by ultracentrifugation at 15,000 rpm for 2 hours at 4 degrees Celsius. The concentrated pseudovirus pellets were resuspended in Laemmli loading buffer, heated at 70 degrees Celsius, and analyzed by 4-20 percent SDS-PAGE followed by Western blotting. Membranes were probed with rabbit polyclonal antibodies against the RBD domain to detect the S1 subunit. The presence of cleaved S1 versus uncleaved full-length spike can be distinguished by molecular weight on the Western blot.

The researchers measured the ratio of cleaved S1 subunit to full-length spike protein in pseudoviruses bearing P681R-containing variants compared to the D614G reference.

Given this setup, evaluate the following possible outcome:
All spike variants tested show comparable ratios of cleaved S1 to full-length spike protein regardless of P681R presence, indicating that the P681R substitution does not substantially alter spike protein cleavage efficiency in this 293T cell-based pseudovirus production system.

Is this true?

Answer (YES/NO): NO